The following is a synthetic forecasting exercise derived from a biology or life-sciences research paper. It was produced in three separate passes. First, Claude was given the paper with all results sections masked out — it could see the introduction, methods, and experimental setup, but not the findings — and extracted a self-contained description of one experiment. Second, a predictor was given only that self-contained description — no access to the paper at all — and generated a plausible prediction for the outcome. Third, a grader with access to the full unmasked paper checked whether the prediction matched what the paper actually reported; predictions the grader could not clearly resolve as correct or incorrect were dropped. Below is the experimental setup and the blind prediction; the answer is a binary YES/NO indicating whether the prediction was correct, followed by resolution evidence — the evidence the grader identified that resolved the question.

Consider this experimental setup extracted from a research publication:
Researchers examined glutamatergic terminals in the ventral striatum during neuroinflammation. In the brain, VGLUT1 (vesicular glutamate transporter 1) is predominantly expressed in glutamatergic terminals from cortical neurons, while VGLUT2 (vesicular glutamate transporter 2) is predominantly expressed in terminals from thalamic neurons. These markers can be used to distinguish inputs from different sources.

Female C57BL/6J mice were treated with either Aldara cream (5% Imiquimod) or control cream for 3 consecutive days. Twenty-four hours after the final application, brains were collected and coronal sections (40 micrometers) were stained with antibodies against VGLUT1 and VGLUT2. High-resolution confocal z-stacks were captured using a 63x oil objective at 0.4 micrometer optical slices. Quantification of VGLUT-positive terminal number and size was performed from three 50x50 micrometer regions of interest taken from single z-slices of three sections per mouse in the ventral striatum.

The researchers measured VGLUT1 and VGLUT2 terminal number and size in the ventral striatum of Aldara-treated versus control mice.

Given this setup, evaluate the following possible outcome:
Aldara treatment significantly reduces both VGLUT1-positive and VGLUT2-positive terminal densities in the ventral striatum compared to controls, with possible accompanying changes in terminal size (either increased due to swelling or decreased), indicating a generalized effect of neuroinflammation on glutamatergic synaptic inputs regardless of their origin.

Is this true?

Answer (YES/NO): NO